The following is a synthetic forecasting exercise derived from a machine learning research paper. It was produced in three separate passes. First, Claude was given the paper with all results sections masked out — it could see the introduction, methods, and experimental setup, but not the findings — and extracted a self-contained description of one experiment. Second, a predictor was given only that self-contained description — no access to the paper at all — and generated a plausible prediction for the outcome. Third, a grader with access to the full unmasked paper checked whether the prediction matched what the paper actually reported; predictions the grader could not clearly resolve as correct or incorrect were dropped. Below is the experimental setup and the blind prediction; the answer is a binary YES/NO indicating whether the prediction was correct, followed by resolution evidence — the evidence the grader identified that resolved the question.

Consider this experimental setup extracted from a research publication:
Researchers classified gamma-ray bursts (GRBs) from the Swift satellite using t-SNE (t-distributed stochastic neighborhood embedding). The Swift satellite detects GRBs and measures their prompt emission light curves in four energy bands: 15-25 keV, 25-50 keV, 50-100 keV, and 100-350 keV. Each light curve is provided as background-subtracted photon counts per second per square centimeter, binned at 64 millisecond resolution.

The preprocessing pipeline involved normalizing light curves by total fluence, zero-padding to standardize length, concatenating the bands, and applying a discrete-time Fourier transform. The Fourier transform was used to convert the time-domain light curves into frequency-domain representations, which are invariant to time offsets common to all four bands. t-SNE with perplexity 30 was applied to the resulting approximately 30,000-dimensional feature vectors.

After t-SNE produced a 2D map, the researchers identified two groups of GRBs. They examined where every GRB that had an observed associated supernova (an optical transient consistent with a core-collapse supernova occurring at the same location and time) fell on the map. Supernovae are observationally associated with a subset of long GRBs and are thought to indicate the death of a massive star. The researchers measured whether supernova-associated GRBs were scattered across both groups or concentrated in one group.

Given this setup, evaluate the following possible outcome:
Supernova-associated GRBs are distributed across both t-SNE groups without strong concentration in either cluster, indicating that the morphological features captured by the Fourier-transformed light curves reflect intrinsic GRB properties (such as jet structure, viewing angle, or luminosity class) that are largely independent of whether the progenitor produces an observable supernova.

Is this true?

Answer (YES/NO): NO